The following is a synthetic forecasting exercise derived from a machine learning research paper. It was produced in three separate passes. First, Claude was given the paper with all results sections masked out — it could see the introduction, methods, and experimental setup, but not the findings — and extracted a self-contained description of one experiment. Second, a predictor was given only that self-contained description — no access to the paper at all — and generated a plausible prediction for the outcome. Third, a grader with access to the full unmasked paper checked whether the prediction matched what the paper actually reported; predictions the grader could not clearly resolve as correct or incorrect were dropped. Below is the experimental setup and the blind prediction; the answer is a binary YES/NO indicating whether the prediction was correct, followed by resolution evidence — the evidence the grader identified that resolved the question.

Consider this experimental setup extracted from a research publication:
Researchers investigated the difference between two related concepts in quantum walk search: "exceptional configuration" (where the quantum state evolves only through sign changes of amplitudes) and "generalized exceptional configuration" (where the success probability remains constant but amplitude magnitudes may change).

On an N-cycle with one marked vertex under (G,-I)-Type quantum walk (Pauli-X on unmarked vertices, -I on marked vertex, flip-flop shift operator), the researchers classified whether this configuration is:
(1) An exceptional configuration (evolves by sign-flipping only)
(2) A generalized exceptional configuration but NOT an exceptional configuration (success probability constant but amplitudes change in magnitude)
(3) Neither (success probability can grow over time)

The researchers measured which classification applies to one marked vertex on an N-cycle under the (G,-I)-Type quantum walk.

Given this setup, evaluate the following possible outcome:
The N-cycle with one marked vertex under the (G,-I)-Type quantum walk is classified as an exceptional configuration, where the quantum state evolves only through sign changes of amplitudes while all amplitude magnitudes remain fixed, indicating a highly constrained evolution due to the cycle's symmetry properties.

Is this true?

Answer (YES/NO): YES